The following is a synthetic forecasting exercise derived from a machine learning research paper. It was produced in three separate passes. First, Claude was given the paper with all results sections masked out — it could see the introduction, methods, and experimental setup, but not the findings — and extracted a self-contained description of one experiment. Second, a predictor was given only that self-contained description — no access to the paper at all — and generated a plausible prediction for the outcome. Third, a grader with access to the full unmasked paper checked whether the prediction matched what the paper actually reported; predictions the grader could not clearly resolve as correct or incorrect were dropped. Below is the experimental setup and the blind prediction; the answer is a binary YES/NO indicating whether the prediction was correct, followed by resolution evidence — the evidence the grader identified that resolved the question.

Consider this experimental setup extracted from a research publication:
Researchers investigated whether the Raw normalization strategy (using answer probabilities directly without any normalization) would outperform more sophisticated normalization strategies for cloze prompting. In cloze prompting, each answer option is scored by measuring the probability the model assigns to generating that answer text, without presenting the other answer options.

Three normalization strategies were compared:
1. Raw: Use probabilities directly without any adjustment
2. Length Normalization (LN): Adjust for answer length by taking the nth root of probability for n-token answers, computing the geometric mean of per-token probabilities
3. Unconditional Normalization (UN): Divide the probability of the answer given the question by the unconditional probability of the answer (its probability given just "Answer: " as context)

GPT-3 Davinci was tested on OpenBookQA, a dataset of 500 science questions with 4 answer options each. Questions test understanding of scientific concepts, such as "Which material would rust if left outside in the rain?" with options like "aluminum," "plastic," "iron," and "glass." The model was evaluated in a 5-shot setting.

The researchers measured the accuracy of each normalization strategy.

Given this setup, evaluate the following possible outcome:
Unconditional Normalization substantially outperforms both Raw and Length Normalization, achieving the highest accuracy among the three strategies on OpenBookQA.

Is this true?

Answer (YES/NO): YES